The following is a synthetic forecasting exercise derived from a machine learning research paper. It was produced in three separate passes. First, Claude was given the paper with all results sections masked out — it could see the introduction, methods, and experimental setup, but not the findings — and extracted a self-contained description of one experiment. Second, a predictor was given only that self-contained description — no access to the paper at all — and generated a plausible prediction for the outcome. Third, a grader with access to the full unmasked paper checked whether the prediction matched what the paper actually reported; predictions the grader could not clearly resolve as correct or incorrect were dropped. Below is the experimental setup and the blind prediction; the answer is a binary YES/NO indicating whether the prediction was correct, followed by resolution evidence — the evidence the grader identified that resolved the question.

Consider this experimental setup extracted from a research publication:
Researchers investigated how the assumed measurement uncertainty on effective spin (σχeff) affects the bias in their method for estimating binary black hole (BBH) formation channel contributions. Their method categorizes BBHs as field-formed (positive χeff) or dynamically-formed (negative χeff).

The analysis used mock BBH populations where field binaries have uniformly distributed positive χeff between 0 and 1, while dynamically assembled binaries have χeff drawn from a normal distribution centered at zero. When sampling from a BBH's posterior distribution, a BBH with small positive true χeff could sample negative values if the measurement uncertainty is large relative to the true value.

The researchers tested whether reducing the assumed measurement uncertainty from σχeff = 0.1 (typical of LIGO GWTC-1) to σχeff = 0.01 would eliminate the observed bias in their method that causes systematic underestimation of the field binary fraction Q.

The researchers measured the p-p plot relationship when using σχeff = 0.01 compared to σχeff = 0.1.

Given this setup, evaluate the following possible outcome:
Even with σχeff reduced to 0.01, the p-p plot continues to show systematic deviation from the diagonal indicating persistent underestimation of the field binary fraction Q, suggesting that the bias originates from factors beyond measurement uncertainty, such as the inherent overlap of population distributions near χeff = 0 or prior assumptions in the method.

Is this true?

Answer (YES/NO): NO